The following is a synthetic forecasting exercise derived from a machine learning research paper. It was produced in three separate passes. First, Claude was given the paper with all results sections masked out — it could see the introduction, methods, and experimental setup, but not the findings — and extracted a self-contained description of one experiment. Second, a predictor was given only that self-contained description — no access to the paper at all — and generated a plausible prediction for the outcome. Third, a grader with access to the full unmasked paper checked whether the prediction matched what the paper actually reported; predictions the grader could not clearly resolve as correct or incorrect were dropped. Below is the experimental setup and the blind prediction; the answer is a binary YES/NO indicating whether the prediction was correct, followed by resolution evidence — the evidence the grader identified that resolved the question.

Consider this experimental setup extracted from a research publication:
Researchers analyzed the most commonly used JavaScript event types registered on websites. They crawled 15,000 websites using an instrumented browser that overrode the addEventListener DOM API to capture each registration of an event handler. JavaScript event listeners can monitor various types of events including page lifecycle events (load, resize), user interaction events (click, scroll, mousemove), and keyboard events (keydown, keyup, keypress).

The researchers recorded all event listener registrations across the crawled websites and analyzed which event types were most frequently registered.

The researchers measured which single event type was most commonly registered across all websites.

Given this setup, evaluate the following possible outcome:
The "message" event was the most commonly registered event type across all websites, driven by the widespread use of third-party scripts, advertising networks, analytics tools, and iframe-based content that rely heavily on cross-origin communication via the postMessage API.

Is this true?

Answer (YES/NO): NO